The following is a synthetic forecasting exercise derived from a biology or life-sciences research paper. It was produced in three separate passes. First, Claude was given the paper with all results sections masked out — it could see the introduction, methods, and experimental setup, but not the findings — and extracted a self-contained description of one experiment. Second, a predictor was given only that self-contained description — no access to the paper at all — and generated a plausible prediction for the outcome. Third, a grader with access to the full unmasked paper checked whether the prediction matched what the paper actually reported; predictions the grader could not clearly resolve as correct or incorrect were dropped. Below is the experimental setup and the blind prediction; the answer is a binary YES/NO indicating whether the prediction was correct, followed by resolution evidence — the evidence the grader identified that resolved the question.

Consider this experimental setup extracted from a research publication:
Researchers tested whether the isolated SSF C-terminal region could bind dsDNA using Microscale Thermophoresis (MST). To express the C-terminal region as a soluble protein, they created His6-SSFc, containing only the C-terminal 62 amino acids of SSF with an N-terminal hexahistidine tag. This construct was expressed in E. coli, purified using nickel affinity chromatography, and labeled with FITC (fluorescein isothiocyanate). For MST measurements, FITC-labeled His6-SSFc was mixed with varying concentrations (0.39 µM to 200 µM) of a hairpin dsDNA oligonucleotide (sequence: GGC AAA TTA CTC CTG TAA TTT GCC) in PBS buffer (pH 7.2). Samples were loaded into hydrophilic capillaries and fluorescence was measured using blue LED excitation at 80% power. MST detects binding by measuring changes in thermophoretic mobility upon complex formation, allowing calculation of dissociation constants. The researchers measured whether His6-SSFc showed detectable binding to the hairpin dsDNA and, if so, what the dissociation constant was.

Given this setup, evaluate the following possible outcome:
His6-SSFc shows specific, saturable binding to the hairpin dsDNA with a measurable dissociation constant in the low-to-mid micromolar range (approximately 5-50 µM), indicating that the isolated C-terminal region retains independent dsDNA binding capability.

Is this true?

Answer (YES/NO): NO